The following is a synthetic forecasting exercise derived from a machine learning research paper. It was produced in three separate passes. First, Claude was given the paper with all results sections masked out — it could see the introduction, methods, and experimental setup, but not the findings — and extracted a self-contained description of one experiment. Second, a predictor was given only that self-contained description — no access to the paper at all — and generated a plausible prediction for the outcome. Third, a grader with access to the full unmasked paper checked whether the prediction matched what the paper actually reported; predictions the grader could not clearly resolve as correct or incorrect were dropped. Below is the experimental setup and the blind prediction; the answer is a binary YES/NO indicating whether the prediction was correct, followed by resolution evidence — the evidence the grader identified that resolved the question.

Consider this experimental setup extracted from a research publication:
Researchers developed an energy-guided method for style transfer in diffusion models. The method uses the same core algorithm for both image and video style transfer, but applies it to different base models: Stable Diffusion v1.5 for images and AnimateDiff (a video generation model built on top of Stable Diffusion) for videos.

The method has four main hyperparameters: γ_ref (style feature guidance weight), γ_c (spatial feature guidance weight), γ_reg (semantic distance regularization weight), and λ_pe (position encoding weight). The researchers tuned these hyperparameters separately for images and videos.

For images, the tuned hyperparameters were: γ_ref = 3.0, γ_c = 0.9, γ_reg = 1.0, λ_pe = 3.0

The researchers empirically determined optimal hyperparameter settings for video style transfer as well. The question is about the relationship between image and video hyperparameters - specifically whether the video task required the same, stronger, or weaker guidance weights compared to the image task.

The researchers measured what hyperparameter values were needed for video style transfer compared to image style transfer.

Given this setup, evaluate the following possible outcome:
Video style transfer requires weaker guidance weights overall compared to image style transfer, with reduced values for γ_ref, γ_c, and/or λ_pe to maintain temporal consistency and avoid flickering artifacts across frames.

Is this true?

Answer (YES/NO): NO